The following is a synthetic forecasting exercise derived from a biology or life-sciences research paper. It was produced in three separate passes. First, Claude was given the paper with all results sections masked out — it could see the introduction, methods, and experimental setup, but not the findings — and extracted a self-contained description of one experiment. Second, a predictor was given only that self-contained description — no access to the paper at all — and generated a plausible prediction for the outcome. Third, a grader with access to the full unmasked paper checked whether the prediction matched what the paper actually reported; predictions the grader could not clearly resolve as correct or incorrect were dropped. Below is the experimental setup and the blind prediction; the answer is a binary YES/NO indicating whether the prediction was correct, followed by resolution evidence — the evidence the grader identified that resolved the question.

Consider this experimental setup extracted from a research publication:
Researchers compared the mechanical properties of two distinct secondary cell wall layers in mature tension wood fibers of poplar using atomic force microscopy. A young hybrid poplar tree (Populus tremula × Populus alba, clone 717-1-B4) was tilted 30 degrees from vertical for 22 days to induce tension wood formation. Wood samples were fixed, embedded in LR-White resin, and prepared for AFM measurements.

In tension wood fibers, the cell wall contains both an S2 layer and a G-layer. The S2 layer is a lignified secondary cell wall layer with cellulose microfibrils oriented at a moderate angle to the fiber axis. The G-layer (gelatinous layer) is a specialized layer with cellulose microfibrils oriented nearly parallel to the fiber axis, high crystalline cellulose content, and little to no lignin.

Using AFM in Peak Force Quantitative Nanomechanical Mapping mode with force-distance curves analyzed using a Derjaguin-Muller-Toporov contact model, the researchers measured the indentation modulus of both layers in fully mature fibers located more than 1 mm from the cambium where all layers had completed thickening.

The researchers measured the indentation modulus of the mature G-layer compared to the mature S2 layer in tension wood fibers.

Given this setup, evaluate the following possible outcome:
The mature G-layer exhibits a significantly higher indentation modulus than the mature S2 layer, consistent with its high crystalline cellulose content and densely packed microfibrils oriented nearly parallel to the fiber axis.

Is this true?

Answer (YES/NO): YES